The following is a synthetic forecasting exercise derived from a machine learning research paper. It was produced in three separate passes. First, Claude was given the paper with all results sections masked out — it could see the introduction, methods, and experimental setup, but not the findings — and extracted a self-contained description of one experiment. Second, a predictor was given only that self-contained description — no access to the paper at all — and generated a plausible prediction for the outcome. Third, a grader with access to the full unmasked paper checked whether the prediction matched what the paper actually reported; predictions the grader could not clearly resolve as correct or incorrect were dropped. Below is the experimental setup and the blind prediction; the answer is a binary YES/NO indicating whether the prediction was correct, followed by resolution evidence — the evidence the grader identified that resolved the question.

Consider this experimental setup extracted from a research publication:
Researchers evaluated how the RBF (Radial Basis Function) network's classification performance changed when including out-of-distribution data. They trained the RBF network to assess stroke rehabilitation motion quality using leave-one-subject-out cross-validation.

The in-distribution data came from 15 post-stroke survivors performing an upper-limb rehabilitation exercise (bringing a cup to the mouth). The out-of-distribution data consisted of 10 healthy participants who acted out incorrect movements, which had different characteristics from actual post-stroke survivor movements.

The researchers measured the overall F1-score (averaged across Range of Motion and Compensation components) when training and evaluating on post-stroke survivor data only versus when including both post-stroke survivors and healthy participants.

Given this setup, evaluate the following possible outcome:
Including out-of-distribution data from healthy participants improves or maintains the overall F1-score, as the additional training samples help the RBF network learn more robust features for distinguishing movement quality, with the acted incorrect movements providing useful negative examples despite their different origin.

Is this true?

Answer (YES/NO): NO